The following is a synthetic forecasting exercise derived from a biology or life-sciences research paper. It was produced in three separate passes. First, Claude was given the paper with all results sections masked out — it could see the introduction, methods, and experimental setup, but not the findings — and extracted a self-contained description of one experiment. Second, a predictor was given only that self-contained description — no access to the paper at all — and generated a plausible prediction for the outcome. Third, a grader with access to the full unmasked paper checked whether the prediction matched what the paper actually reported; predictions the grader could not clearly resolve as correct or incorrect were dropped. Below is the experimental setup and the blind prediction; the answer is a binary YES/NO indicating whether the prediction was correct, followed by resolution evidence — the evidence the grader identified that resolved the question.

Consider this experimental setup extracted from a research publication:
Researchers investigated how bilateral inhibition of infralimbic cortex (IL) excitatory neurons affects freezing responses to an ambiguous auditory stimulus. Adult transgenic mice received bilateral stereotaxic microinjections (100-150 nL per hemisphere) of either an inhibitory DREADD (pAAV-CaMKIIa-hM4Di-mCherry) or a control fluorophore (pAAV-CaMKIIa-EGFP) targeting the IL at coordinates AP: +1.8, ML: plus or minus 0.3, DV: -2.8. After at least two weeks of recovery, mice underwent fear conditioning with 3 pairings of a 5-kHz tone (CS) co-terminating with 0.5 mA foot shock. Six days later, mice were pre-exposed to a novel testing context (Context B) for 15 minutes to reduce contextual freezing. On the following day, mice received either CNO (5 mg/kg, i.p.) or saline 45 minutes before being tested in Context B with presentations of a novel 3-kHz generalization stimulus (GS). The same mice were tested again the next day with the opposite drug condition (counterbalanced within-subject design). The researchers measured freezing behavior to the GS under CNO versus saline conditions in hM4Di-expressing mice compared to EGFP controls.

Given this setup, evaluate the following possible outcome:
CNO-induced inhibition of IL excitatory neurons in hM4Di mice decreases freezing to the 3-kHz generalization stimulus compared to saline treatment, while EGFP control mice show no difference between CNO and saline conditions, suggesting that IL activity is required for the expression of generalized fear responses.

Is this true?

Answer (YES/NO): NO